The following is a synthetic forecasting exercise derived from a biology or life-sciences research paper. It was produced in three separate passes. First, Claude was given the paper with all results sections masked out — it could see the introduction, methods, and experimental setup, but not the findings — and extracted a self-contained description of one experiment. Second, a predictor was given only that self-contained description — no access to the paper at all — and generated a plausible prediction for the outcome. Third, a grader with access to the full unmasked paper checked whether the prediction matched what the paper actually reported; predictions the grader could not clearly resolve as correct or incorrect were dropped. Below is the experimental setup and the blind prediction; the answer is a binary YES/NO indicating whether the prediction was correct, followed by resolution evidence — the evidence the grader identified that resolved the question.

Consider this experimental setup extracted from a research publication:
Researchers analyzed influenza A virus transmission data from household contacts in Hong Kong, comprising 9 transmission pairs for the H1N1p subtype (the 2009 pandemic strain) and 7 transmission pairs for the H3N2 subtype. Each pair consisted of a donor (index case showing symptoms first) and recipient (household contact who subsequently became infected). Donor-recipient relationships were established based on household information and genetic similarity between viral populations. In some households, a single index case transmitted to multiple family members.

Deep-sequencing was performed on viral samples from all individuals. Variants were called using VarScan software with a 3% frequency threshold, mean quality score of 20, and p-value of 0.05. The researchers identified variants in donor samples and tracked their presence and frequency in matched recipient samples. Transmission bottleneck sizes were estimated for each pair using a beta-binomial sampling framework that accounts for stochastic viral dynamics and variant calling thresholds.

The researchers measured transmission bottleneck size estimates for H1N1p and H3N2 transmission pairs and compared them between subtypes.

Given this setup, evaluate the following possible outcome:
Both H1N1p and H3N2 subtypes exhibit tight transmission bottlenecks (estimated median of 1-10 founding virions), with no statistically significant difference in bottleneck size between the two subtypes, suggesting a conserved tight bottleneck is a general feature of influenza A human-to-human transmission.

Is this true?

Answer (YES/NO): NO